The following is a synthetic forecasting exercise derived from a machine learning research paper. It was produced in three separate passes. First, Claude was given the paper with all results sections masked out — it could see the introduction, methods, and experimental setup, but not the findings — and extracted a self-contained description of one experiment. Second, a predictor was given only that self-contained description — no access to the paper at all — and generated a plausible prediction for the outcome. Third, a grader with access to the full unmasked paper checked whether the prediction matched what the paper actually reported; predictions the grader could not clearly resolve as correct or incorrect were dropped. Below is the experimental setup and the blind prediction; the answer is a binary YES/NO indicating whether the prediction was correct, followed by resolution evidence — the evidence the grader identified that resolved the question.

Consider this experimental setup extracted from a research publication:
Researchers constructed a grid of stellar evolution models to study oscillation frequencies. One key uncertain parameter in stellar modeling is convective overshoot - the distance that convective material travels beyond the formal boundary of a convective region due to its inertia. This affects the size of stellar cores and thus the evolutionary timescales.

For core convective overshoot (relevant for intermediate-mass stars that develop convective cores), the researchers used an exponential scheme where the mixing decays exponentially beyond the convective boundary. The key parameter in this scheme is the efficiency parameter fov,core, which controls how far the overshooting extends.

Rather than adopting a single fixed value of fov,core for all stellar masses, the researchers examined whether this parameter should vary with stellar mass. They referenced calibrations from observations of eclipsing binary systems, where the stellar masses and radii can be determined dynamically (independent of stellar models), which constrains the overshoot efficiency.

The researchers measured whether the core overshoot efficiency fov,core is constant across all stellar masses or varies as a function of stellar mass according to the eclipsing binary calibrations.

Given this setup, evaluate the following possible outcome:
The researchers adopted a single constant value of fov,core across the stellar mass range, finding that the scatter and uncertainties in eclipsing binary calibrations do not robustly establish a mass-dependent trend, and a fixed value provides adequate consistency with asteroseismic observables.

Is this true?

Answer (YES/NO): NO